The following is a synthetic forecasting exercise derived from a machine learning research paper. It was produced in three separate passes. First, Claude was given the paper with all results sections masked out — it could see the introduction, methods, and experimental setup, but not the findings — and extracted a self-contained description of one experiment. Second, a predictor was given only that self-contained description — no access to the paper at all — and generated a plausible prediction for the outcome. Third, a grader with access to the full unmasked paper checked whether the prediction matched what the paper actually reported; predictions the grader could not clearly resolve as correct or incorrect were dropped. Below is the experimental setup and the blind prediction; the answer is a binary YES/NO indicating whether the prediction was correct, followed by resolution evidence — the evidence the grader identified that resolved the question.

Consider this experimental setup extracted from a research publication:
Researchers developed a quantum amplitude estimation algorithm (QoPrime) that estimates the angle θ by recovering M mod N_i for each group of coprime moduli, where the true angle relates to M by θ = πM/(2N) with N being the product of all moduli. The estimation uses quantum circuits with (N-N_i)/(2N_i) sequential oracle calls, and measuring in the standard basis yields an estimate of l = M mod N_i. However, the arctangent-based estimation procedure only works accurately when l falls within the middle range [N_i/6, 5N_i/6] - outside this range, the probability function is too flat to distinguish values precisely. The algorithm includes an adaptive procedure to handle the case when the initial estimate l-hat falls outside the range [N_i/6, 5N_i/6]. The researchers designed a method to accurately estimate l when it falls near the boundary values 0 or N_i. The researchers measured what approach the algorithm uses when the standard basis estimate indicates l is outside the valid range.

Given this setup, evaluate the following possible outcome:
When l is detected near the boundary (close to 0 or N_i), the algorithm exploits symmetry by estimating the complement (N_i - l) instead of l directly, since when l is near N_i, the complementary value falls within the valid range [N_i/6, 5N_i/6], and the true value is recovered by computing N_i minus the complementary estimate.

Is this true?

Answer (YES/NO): NO